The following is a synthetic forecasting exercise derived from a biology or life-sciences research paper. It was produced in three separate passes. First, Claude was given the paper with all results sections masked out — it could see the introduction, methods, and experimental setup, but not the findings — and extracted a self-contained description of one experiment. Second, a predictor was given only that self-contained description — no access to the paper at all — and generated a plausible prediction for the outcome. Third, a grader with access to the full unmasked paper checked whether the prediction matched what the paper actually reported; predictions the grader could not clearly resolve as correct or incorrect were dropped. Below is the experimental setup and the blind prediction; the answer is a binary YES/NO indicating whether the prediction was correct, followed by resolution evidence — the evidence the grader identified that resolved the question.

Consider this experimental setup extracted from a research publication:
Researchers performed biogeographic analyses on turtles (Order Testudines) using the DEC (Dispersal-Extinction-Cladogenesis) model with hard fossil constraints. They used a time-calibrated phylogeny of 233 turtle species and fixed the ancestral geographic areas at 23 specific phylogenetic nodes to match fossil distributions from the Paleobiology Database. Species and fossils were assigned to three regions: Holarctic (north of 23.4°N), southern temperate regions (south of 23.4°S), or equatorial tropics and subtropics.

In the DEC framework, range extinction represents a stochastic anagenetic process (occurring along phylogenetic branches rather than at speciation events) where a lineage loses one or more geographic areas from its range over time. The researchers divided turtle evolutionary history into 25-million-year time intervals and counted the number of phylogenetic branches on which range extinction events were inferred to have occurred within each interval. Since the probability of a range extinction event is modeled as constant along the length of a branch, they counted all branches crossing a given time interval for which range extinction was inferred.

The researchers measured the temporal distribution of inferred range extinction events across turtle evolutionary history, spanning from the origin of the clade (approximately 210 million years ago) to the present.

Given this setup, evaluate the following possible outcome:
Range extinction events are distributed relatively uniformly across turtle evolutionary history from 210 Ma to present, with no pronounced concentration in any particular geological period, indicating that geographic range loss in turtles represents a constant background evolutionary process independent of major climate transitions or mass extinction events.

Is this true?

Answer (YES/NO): NO